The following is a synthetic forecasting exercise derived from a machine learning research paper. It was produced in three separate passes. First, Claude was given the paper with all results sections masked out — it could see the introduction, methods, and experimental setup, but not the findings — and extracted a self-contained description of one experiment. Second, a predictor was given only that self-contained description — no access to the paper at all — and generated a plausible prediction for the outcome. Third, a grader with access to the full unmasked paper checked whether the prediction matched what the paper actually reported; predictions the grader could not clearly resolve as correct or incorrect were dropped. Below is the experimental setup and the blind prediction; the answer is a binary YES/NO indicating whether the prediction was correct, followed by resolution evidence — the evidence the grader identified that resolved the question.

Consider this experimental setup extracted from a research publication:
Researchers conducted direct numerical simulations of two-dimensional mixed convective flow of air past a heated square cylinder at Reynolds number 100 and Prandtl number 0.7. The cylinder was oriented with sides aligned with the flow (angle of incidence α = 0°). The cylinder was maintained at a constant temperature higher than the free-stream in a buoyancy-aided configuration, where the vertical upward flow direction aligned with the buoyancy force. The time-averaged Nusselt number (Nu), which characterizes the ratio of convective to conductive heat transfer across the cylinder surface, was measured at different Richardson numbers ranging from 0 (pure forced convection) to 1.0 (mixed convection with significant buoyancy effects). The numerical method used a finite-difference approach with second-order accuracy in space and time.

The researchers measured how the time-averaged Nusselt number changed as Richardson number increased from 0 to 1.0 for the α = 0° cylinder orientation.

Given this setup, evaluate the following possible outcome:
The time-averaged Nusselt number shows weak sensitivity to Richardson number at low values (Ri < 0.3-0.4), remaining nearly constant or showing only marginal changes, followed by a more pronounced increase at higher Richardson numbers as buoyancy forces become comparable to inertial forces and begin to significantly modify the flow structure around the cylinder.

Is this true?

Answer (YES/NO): NO